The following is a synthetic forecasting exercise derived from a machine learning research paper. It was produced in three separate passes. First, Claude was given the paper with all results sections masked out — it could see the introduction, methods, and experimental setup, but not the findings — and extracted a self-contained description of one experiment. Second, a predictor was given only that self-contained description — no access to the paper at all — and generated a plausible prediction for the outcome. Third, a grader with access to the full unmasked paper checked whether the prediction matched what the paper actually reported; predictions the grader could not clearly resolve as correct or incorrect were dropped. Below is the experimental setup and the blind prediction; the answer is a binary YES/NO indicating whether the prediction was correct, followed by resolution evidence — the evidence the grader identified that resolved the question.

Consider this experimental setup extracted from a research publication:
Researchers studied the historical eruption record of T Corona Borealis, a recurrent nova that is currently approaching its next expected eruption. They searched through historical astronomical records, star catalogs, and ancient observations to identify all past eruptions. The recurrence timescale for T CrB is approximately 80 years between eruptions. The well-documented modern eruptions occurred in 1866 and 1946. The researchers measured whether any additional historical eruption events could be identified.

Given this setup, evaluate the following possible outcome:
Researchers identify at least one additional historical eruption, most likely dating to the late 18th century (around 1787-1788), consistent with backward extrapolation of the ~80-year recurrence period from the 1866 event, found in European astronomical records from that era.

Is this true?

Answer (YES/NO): NO